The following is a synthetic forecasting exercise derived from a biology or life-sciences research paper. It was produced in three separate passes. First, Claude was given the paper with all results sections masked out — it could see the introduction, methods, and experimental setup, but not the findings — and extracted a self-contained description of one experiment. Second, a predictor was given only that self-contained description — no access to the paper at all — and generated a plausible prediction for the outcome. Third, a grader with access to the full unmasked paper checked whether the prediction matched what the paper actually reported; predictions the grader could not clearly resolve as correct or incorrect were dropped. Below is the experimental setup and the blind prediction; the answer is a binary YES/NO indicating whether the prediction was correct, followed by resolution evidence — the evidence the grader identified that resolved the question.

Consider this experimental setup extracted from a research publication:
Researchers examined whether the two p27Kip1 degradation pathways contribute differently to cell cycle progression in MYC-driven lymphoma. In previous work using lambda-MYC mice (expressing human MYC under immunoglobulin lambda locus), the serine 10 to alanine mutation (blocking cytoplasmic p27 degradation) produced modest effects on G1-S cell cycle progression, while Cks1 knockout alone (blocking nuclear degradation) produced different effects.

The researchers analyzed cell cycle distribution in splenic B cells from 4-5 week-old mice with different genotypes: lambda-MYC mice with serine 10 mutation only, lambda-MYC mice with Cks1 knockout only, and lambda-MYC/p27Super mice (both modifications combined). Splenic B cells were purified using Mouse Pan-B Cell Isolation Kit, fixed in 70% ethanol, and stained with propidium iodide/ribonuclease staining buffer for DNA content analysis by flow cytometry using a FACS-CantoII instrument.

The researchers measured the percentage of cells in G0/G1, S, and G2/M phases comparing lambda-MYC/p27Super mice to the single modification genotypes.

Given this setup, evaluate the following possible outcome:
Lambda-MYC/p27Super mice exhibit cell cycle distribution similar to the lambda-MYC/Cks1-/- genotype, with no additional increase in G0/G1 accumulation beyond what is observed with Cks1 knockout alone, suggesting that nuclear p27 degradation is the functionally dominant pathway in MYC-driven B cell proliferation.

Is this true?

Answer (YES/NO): NO